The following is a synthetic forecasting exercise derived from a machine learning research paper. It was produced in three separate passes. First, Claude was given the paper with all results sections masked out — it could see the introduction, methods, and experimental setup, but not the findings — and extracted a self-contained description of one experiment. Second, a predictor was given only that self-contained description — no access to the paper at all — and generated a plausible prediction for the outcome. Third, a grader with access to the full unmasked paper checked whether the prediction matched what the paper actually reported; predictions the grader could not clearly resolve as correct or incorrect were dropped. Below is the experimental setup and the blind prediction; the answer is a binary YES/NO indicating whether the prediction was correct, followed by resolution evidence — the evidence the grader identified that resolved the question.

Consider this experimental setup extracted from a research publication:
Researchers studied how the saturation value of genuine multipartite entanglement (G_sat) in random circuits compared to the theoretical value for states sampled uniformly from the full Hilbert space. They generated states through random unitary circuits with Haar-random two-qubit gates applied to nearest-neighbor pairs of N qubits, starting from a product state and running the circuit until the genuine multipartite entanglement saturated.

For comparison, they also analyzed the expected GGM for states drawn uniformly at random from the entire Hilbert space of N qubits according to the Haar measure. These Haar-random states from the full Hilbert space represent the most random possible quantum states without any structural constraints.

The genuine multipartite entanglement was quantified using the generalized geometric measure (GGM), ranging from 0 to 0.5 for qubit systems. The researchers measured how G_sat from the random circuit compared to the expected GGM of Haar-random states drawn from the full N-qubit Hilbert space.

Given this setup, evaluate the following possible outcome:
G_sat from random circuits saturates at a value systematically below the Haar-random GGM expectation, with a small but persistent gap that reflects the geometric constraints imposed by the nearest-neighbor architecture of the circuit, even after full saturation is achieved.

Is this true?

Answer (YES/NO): NO